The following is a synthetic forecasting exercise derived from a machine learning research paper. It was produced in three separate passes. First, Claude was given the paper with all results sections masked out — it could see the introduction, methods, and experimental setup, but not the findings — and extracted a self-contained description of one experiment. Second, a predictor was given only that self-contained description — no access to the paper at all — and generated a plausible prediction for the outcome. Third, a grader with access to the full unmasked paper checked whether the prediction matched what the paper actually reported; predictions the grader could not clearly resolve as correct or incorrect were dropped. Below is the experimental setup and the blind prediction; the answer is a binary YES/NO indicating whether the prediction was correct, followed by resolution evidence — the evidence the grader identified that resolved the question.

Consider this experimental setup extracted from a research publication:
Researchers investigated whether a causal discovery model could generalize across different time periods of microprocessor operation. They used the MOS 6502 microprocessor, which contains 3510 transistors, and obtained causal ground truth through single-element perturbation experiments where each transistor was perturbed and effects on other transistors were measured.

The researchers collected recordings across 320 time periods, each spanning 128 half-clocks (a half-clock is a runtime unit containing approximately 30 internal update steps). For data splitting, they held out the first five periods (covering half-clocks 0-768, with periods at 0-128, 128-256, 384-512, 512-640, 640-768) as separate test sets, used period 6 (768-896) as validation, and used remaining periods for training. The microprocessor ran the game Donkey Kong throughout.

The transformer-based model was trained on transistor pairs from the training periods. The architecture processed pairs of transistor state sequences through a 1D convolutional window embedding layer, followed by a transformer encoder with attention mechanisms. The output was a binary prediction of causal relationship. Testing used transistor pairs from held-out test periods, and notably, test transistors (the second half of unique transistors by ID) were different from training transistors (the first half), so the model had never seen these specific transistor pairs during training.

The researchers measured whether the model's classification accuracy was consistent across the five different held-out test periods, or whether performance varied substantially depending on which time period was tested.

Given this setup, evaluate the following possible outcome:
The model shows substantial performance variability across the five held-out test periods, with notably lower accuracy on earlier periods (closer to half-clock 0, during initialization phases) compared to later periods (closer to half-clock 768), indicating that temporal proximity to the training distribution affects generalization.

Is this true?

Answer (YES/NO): NO